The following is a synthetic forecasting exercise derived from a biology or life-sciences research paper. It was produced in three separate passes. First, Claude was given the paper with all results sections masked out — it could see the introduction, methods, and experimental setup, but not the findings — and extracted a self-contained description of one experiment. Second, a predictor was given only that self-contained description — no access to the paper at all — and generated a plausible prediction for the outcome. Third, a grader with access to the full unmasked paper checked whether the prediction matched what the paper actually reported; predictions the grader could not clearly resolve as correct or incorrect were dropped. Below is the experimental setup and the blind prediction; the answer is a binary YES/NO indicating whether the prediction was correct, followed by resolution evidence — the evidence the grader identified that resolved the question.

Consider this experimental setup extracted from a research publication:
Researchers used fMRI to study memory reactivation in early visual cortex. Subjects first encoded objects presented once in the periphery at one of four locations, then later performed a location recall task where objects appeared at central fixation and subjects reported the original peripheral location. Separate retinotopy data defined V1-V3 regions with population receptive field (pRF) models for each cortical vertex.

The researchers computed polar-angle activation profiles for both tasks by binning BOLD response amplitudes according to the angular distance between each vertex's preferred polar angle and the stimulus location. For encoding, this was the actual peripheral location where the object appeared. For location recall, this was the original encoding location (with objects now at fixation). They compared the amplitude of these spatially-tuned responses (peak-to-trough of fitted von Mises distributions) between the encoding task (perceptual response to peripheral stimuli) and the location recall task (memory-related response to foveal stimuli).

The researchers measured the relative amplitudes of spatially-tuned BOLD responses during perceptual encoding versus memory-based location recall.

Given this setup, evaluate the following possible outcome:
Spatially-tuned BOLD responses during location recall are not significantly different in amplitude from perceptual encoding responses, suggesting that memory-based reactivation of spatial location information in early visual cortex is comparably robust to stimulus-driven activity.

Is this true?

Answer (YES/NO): NO